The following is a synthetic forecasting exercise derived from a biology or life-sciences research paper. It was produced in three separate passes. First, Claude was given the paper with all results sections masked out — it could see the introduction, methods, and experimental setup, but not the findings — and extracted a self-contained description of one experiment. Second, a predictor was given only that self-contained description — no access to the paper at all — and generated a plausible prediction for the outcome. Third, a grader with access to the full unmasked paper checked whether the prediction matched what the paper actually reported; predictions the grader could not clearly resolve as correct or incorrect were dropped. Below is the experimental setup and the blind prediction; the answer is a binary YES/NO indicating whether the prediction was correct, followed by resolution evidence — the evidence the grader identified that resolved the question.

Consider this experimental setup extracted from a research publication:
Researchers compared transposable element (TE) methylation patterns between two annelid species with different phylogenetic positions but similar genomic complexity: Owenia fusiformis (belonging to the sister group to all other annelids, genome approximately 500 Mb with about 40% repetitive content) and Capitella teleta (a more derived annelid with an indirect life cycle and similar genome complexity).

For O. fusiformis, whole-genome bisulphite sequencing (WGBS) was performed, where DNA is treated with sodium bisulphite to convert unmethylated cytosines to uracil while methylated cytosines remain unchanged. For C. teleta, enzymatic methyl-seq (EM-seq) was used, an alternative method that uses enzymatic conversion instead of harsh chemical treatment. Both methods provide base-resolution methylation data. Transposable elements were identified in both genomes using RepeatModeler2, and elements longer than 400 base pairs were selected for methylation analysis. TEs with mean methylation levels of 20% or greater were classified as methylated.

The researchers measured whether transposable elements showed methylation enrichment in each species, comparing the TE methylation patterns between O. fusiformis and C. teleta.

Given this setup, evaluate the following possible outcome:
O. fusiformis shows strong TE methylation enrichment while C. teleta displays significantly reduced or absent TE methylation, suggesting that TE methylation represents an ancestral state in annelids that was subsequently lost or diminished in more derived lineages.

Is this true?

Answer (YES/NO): NO